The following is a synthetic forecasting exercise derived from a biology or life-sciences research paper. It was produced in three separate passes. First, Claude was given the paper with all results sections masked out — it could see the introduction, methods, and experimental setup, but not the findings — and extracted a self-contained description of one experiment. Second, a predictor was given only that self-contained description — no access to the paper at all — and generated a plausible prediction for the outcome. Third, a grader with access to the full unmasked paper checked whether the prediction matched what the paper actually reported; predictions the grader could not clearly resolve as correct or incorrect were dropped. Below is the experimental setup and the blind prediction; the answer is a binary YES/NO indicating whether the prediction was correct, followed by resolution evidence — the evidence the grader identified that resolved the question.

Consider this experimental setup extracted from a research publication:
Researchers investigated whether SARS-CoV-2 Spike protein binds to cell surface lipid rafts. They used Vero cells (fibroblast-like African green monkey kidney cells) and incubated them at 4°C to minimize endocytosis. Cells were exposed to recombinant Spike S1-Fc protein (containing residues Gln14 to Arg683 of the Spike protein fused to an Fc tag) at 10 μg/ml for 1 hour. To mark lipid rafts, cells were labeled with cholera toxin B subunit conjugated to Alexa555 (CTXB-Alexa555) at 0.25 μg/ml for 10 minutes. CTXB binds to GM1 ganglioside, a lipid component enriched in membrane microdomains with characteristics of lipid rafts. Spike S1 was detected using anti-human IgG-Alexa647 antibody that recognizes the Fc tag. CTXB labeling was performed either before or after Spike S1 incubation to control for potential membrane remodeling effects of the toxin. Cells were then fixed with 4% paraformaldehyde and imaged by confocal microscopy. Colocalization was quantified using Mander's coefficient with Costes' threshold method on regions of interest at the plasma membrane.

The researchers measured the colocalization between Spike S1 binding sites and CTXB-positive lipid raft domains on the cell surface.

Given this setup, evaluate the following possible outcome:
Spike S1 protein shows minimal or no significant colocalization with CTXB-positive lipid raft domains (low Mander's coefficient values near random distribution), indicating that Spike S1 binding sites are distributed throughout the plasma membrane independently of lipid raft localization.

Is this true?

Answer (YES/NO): YES